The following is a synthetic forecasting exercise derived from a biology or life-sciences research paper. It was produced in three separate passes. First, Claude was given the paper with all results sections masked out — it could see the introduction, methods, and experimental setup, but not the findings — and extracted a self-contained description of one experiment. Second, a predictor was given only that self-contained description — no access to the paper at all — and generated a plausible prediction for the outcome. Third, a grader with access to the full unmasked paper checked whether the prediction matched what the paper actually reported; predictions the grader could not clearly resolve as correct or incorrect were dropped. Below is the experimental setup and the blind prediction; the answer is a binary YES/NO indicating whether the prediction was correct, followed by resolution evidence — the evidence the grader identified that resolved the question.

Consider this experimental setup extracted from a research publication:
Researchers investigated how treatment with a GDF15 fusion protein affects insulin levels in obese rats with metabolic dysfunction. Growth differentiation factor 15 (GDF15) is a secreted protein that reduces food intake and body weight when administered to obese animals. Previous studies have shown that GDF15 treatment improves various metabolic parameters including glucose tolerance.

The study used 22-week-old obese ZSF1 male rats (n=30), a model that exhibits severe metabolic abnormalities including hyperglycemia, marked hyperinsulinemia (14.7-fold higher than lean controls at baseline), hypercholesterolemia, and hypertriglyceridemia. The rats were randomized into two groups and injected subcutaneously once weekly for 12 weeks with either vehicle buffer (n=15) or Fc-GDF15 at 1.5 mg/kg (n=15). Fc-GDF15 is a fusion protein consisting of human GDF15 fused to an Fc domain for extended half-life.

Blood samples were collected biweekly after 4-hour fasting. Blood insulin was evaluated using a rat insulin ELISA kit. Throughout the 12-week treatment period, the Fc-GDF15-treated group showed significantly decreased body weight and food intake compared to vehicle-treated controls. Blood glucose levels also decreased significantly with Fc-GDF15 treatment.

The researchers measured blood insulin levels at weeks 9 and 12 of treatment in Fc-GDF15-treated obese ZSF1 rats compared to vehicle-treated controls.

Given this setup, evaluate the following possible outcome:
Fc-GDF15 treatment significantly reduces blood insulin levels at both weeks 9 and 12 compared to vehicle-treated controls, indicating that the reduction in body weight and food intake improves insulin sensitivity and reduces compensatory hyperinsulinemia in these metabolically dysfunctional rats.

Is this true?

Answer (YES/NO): NO